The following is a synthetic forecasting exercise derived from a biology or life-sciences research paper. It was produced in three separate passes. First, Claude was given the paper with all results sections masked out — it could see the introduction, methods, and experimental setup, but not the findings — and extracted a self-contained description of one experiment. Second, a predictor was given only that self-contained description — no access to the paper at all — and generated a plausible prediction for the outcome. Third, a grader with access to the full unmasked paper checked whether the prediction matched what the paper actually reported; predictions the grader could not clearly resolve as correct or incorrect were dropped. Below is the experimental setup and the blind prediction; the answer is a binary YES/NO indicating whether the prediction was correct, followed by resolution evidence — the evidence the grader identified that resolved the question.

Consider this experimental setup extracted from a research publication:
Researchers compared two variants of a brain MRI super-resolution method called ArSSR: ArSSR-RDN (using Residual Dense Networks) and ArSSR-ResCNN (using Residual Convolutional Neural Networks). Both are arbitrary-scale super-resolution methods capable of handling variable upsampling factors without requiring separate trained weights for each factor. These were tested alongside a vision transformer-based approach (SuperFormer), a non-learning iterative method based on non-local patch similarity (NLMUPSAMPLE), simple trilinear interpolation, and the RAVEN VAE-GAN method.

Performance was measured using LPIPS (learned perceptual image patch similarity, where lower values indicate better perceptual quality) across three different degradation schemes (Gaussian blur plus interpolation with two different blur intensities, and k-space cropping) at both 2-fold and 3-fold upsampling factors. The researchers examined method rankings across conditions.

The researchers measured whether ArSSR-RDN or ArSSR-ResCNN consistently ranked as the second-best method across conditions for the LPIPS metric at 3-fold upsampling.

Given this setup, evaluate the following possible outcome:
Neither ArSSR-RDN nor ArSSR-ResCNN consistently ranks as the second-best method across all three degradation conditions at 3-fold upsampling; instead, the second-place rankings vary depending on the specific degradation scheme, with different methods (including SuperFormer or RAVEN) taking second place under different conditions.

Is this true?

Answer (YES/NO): NO